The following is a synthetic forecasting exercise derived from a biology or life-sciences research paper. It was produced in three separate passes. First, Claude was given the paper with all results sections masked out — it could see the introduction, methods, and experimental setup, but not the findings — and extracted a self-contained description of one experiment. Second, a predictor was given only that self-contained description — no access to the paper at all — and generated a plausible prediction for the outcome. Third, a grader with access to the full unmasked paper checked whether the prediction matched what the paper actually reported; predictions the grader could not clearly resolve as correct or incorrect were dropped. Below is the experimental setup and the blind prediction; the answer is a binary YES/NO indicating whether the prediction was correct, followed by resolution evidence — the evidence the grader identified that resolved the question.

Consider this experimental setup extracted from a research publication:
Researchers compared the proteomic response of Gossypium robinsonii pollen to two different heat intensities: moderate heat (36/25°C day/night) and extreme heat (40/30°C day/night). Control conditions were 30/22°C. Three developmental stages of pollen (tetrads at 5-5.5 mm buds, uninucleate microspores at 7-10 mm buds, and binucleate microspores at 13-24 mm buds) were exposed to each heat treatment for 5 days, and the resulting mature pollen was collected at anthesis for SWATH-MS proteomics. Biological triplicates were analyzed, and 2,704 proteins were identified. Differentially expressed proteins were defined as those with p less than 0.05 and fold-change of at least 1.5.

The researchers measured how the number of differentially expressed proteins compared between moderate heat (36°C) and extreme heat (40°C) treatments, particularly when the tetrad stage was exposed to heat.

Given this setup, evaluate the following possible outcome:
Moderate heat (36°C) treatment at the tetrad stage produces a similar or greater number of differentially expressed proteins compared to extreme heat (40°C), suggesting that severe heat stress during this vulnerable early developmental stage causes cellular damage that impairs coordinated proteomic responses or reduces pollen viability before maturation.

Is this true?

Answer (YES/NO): NO